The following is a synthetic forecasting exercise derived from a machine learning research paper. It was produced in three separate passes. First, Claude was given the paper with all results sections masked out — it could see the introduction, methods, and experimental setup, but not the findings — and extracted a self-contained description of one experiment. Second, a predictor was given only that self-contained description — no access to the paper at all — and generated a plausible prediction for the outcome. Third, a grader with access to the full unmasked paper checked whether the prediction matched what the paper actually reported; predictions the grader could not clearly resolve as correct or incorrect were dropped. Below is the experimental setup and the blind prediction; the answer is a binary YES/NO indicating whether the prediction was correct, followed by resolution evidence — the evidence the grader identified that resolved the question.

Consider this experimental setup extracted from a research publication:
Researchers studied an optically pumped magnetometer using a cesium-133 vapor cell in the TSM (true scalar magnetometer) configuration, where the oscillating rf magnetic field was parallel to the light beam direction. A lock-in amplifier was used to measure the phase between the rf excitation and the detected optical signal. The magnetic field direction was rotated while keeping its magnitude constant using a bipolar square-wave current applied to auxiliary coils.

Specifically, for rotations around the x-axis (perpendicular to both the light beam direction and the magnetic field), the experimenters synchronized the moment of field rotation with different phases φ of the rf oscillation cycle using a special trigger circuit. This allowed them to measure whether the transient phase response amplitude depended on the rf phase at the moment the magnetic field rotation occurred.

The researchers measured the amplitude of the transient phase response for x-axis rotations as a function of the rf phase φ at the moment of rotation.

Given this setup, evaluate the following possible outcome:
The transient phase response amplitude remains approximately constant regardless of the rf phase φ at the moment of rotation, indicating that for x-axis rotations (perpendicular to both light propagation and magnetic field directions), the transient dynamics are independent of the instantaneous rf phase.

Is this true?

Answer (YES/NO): NO